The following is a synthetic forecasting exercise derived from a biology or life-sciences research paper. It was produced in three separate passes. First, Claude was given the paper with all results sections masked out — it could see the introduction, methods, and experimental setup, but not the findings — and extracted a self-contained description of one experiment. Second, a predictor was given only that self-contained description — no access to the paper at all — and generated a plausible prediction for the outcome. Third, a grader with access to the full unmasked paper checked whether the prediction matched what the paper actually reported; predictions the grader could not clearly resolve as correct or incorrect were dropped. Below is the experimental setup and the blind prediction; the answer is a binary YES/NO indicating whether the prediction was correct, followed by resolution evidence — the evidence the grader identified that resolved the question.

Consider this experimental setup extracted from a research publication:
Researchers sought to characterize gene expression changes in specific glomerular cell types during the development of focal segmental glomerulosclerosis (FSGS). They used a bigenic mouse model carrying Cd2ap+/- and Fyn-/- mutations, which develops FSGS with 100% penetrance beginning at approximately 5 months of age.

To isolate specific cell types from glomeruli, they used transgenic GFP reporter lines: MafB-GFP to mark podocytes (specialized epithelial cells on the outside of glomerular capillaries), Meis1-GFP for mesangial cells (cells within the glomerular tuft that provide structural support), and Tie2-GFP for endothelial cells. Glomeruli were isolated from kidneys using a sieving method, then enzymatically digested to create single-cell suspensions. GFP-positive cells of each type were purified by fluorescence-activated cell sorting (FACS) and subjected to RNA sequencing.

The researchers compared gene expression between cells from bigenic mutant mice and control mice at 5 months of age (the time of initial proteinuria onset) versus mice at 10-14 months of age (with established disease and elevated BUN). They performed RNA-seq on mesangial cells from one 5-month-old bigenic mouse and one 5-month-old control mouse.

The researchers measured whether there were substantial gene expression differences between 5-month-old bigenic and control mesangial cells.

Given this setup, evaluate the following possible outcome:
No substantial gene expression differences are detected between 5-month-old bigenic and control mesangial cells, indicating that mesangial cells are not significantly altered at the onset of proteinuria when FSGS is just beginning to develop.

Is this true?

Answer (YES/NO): YES